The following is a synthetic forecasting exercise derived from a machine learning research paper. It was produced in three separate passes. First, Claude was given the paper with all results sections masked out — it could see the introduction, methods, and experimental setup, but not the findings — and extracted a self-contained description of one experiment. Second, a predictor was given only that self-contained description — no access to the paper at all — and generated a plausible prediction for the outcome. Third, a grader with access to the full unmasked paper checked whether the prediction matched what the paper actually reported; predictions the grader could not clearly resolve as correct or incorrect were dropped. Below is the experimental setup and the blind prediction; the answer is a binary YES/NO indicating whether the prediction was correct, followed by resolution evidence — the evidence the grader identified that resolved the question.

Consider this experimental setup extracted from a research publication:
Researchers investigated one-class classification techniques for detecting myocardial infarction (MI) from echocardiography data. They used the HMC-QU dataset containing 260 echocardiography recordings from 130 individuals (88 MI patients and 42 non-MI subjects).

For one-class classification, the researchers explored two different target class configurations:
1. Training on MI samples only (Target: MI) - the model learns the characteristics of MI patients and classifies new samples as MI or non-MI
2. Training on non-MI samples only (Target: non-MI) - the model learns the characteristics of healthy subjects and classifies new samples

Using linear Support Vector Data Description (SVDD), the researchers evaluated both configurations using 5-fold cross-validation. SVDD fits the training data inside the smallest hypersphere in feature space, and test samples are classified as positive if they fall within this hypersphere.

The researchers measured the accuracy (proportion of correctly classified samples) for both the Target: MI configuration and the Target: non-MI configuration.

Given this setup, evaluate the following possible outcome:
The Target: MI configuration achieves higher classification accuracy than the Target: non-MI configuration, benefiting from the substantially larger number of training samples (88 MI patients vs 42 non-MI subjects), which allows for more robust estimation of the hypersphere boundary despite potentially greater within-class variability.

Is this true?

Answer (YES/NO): NO